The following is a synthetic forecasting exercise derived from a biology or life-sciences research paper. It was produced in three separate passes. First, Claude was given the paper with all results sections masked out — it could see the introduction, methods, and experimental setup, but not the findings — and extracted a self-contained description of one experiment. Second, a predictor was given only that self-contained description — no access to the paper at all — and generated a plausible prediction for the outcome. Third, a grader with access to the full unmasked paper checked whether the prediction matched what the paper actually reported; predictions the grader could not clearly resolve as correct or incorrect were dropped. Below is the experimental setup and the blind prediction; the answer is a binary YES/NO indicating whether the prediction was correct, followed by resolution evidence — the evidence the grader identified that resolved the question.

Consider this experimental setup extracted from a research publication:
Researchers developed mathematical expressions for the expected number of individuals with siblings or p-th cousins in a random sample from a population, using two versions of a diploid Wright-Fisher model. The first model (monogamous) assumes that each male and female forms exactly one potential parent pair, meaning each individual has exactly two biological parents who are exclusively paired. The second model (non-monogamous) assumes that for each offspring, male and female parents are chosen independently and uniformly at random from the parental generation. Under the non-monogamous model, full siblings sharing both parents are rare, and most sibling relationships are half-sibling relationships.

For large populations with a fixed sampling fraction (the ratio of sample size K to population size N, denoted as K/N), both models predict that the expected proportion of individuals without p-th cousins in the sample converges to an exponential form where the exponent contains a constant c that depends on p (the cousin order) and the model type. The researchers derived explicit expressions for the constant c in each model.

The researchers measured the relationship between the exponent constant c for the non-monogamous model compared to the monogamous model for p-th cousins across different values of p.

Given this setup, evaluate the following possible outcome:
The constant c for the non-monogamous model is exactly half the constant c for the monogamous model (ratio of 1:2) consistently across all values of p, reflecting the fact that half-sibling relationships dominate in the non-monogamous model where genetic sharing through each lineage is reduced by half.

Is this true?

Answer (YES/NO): NO